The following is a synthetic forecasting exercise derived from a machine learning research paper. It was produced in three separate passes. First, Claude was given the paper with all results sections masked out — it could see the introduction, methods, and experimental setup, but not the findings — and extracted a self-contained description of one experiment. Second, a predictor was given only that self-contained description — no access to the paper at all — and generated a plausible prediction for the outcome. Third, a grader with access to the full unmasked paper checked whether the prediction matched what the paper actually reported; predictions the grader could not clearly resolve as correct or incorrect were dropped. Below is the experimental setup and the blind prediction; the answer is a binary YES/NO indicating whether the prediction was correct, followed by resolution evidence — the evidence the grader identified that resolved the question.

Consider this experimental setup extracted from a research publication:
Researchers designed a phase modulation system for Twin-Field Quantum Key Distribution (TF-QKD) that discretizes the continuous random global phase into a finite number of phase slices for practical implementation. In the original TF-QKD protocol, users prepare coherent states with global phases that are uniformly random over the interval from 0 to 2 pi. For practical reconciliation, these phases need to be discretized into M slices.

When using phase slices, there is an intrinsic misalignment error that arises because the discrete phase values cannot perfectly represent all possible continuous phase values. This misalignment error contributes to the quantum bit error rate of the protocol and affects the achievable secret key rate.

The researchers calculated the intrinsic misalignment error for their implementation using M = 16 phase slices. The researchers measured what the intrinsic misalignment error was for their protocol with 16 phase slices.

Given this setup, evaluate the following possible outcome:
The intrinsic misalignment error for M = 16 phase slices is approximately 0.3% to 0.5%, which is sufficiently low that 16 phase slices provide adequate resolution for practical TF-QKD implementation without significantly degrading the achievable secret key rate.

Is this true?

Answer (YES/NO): NO